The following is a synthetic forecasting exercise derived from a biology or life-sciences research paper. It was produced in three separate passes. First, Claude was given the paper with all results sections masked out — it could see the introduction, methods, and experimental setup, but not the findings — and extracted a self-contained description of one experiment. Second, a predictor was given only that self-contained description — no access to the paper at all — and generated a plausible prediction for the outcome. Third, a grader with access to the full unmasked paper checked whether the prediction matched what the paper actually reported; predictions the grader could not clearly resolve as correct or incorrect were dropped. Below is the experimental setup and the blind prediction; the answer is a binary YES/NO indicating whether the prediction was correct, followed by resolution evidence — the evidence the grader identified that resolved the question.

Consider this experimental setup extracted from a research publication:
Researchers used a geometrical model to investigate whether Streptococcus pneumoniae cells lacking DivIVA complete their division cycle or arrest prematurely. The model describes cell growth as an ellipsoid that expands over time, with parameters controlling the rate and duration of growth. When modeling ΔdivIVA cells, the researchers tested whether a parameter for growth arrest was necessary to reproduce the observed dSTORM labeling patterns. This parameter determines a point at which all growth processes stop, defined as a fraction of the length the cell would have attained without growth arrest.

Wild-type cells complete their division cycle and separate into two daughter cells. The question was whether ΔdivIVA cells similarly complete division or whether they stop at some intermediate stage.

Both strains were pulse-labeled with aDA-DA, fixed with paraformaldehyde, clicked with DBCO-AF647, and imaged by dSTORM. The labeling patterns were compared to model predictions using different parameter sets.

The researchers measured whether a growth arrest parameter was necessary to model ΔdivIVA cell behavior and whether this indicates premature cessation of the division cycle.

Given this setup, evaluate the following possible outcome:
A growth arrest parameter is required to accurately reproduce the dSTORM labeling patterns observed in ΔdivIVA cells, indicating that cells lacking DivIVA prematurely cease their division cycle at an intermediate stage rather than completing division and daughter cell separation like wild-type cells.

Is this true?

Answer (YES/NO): YES